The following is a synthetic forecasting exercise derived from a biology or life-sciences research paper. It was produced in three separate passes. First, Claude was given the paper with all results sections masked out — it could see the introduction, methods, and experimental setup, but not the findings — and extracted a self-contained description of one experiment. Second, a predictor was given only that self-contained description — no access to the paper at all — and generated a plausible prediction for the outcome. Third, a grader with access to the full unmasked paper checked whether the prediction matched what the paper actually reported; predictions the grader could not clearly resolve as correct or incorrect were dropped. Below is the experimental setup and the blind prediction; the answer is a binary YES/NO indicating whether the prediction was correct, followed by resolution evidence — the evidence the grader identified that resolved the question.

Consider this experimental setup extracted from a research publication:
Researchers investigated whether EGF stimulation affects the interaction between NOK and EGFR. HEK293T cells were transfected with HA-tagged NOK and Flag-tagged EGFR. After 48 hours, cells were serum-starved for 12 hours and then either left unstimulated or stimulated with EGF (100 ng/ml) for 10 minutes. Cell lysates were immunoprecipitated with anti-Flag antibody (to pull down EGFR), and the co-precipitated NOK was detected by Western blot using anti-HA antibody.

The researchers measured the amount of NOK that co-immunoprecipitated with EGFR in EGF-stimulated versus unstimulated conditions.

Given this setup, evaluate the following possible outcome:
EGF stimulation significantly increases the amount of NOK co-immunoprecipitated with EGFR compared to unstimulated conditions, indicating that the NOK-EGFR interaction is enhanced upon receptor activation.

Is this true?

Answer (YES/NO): YES